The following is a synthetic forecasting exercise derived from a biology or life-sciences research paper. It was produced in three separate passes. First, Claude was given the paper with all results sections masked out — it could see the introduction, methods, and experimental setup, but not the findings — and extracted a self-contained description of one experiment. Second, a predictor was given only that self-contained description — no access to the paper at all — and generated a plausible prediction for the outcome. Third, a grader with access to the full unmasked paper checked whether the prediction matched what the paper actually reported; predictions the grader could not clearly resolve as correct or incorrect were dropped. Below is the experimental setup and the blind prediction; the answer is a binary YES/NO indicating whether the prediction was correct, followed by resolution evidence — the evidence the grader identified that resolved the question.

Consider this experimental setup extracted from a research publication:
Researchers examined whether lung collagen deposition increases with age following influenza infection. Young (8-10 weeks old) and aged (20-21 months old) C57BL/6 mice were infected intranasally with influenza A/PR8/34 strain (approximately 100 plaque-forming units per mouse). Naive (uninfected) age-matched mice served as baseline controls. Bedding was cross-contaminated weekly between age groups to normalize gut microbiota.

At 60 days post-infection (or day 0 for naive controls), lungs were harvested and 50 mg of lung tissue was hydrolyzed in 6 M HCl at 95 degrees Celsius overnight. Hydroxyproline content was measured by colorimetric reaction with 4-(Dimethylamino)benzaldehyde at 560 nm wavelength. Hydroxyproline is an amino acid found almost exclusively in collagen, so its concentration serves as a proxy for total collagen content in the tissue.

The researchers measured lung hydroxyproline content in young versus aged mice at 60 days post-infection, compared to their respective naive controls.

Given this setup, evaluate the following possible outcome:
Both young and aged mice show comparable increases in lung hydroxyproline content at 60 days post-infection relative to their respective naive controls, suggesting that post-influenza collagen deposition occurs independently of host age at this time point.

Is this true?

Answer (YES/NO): NO